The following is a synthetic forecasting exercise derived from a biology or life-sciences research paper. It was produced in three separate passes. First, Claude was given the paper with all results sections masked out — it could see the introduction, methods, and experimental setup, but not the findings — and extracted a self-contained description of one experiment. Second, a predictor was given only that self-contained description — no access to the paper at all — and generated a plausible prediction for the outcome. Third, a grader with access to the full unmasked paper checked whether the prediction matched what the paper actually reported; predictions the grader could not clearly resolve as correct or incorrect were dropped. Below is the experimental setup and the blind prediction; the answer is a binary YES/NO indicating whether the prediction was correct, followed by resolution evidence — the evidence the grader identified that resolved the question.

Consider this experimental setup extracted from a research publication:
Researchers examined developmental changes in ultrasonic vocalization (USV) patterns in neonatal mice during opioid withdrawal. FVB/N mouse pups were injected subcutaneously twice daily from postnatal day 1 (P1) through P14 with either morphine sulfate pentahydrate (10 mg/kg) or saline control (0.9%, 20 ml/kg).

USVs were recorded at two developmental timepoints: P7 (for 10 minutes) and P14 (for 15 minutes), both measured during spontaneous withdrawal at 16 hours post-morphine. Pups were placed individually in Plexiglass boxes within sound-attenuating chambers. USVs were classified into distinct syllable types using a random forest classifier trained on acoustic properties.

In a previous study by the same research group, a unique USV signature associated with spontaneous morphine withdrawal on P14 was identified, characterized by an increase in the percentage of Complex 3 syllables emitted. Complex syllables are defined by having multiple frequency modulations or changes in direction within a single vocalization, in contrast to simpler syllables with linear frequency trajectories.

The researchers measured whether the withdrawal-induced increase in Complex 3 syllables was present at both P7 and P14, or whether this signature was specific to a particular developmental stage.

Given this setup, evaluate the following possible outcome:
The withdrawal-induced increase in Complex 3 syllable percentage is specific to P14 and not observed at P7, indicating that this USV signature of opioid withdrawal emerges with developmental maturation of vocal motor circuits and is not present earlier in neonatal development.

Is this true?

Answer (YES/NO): YES